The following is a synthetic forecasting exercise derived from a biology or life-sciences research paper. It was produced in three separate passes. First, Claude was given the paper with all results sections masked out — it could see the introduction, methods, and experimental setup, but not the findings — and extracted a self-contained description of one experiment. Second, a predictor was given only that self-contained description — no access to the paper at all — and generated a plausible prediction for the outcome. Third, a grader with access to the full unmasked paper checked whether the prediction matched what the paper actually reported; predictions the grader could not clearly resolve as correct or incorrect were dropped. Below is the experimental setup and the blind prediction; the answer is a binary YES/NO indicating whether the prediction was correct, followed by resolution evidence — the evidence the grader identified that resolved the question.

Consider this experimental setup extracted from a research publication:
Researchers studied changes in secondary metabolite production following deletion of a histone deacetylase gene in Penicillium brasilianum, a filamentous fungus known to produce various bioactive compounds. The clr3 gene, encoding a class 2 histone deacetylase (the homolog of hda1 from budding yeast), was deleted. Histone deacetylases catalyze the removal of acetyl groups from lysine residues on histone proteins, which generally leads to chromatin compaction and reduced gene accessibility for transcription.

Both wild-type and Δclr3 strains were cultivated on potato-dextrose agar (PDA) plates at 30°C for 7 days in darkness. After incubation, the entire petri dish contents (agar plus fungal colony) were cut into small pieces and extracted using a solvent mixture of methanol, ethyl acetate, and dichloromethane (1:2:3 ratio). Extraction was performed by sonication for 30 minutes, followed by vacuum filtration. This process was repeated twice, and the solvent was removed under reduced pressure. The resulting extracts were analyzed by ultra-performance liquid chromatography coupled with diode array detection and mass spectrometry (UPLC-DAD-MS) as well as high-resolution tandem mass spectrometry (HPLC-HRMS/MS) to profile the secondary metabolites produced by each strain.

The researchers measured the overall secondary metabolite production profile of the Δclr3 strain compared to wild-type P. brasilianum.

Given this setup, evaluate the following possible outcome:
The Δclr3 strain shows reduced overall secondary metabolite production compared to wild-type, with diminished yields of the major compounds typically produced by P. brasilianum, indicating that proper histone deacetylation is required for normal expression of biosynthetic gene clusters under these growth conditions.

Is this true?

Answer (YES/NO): YES